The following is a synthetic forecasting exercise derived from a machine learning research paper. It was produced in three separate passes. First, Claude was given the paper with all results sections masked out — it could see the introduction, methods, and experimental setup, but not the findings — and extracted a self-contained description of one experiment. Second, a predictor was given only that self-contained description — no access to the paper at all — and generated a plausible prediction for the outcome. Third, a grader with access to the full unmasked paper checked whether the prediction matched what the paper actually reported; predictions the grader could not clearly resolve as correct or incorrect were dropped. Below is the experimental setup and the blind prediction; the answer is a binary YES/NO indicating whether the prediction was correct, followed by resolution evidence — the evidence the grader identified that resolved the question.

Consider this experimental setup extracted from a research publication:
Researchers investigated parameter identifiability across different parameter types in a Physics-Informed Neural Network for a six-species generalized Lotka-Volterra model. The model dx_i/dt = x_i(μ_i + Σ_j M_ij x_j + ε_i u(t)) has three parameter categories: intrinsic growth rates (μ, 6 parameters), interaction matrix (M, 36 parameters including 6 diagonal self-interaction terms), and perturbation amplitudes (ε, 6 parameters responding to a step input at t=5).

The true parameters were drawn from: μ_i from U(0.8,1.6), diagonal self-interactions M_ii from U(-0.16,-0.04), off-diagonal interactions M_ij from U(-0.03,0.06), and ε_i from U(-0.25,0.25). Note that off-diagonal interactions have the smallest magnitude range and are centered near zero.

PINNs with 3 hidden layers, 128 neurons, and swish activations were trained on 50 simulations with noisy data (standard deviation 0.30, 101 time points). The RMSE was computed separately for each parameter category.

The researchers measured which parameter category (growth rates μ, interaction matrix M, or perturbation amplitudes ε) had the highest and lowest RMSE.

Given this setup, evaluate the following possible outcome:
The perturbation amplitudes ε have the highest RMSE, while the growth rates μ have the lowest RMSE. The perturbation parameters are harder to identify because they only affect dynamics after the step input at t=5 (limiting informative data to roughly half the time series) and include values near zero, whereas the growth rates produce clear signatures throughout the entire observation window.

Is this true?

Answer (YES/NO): NO